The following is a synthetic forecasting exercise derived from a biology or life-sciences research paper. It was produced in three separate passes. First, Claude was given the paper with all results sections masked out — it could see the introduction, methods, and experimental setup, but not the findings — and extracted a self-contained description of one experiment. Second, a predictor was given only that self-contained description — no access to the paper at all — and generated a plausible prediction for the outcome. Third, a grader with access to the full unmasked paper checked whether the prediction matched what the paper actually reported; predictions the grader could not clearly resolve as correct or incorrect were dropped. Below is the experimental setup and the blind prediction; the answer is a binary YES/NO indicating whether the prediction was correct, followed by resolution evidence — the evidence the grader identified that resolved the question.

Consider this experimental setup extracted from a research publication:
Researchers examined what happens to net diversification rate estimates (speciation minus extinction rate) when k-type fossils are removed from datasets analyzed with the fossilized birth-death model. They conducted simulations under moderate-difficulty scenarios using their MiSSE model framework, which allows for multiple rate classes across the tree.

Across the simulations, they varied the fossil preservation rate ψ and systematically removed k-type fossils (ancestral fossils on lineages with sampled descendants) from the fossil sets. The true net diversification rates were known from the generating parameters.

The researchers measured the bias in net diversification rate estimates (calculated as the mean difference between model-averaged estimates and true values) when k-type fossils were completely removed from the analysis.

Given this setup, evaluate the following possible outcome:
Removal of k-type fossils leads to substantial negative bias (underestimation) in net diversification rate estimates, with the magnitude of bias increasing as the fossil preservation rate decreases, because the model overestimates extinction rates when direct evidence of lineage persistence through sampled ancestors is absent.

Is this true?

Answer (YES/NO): NO